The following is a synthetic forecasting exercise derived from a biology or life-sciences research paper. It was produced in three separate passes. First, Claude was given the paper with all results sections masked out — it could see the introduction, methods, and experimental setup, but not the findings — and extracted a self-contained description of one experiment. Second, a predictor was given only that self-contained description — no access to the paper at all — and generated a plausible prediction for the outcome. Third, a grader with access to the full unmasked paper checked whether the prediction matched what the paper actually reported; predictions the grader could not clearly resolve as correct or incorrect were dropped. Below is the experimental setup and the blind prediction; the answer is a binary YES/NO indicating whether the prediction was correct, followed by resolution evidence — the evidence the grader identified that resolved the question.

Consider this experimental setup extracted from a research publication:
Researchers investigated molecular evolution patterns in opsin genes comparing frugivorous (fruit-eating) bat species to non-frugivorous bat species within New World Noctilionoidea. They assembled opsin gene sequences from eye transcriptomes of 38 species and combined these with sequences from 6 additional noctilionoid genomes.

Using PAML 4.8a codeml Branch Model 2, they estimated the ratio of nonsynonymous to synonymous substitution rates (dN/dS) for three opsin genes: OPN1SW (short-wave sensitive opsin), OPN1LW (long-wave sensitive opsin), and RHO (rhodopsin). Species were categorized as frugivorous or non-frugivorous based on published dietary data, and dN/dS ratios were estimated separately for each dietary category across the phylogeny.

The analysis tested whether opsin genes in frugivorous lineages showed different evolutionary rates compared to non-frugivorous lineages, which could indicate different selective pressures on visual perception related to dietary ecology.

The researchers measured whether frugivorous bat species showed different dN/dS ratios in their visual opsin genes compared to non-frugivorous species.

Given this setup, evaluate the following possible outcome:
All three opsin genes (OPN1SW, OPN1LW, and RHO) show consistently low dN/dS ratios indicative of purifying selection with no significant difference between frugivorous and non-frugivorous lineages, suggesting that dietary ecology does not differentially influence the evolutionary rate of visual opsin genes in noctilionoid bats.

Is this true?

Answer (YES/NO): NO